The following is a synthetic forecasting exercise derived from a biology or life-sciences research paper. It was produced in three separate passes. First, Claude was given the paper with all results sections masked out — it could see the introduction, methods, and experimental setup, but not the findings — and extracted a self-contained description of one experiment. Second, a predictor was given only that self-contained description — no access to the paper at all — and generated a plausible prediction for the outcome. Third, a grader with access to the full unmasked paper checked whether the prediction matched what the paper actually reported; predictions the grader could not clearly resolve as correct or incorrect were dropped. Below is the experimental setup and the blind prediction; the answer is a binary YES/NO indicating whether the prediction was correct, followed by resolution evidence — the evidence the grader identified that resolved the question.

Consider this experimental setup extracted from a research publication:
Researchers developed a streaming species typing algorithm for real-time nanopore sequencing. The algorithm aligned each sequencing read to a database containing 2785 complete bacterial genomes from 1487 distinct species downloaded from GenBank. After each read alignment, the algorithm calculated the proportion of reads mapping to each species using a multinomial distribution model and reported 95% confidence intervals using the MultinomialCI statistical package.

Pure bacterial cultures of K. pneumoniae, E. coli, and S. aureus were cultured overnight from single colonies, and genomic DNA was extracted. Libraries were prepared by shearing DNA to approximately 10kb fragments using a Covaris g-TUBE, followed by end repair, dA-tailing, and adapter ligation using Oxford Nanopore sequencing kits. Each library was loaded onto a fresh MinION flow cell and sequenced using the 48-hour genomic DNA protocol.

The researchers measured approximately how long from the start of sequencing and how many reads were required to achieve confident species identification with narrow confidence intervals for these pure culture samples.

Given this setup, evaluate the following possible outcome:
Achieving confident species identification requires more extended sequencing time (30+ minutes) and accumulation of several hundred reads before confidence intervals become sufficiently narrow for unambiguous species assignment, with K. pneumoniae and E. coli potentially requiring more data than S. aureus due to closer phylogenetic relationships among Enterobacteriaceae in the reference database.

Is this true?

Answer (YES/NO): NO